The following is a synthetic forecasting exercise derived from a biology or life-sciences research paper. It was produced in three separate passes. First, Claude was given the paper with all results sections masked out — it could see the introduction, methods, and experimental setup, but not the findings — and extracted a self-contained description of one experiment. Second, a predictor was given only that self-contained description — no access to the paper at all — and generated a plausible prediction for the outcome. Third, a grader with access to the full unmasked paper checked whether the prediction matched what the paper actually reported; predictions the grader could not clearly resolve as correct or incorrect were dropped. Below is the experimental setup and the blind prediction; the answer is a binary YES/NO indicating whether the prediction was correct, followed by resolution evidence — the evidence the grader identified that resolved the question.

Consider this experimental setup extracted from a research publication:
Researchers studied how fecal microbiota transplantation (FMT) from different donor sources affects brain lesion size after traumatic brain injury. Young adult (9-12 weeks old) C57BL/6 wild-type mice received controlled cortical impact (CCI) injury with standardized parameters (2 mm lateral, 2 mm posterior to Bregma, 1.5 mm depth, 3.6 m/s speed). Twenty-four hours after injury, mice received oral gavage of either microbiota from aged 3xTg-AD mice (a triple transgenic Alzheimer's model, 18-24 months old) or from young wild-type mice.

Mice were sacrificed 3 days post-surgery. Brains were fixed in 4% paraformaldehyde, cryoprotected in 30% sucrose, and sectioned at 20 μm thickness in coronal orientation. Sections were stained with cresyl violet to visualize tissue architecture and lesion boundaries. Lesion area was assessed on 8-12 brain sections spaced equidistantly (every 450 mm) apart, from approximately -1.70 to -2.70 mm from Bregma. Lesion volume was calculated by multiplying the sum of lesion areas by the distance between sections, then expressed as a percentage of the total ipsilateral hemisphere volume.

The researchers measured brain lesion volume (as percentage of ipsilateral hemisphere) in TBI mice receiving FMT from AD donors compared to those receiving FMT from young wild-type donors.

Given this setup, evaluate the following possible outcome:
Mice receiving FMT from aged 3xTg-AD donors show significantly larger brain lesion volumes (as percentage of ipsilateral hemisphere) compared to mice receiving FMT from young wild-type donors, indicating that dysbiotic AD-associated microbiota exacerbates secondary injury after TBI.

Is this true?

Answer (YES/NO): YES